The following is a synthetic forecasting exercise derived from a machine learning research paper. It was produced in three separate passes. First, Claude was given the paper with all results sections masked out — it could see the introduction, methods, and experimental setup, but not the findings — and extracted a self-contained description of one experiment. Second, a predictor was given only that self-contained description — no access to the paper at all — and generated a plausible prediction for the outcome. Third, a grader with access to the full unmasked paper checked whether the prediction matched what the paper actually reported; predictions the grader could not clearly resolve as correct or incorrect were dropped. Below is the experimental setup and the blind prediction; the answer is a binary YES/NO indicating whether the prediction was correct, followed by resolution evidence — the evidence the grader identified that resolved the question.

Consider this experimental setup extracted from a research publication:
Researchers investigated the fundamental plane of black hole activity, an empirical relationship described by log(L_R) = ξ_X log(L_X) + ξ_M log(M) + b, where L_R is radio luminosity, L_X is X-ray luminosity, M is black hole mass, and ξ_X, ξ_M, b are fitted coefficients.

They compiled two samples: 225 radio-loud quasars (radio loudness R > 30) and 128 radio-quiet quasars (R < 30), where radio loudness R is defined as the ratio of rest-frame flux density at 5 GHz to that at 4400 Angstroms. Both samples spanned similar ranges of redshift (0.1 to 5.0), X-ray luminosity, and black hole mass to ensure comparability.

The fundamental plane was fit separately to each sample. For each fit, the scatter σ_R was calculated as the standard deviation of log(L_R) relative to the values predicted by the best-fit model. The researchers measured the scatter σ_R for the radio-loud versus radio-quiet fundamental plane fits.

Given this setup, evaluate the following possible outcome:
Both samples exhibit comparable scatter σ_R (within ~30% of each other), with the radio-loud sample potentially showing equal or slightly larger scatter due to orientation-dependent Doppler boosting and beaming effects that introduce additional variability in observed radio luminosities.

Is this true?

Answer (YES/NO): NO